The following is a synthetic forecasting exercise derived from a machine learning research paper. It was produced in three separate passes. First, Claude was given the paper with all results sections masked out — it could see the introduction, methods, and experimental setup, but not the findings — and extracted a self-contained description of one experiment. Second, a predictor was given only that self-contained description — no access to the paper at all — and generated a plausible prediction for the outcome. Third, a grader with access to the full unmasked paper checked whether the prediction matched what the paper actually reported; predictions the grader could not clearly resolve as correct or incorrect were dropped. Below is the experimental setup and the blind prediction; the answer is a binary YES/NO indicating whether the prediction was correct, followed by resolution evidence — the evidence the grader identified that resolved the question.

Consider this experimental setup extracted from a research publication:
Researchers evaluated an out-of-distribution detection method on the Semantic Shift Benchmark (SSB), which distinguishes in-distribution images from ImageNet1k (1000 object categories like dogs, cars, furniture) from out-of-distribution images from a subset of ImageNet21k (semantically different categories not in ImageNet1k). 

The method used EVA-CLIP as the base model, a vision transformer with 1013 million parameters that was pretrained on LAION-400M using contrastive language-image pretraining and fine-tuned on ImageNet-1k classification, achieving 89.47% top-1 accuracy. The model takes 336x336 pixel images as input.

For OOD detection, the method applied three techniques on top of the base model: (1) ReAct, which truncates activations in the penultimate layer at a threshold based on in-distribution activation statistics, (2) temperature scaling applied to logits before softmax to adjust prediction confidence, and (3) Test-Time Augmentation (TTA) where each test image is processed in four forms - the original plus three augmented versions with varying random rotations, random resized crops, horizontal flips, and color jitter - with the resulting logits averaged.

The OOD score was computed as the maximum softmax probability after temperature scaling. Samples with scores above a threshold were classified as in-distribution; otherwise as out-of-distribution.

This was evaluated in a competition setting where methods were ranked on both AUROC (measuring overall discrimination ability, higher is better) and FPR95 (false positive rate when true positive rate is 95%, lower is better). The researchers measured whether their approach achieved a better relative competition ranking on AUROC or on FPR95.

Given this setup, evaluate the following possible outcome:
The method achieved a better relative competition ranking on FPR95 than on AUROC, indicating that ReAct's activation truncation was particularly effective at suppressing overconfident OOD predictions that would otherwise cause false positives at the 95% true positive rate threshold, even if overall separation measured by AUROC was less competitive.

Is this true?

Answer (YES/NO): YES